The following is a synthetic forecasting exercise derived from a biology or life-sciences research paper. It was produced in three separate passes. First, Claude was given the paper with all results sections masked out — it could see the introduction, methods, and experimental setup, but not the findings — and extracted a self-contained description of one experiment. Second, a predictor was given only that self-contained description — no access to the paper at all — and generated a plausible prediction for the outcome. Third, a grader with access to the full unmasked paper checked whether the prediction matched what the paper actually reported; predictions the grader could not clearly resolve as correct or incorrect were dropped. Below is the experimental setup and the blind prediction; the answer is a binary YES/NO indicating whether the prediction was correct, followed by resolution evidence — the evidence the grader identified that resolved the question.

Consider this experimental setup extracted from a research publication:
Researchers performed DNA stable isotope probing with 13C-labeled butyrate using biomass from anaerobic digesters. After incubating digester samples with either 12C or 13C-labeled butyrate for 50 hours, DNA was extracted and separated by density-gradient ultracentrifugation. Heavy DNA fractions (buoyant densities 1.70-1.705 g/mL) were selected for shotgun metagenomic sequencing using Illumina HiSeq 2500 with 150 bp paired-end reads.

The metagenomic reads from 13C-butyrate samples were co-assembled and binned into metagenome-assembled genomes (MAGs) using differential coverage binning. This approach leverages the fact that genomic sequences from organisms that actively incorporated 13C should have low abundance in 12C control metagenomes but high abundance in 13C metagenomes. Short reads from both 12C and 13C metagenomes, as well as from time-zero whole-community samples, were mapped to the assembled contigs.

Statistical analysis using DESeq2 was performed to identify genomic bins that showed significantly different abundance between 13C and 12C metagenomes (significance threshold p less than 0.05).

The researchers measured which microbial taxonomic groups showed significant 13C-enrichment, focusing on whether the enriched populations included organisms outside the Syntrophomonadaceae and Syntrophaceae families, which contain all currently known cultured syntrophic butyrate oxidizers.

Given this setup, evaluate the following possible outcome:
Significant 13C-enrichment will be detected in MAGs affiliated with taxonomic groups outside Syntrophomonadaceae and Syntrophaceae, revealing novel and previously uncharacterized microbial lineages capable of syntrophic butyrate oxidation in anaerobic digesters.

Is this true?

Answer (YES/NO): NO